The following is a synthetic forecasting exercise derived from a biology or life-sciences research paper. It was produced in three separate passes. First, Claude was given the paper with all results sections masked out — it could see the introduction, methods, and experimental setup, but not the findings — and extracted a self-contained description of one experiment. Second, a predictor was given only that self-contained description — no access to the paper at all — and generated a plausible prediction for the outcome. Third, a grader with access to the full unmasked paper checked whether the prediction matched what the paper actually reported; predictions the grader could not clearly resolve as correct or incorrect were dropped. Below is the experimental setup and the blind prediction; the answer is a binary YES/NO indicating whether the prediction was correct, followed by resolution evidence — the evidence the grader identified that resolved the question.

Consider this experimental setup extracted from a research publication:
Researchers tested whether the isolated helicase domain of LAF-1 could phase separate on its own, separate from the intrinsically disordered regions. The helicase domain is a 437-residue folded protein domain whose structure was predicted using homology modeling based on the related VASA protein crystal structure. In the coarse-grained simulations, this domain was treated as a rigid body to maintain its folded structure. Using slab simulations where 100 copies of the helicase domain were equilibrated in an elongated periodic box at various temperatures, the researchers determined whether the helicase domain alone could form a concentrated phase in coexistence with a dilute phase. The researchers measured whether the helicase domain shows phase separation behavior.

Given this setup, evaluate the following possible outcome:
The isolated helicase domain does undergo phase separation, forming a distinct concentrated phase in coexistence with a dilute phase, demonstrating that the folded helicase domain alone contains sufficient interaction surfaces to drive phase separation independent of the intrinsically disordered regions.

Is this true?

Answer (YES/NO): YES